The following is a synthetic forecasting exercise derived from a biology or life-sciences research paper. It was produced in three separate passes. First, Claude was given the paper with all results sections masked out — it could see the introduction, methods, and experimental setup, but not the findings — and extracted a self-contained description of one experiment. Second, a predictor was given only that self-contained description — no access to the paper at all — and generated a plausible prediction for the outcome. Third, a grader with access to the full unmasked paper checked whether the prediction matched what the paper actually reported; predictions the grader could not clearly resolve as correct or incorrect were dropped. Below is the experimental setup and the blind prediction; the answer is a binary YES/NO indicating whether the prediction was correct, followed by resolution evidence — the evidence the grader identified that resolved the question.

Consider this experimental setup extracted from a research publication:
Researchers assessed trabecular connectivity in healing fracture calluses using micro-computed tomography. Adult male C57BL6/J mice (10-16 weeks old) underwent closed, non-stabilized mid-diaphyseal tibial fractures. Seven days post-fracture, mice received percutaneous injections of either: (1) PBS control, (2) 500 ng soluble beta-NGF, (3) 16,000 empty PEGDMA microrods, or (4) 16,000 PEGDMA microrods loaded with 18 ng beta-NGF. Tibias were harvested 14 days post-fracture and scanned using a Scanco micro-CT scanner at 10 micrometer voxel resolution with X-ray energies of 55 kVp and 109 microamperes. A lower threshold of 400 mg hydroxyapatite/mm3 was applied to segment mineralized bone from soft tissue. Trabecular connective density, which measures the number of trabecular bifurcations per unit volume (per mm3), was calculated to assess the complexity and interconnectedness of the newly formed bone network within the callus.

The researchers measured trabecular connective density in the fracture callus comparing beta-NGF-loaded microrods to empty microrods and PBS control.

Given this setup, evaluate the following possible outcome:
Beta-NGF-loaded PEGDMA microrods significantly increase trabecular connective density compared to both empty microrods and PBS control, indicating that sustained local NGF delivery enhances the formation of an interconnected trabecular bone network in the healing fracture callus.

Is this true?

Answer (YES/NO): NO